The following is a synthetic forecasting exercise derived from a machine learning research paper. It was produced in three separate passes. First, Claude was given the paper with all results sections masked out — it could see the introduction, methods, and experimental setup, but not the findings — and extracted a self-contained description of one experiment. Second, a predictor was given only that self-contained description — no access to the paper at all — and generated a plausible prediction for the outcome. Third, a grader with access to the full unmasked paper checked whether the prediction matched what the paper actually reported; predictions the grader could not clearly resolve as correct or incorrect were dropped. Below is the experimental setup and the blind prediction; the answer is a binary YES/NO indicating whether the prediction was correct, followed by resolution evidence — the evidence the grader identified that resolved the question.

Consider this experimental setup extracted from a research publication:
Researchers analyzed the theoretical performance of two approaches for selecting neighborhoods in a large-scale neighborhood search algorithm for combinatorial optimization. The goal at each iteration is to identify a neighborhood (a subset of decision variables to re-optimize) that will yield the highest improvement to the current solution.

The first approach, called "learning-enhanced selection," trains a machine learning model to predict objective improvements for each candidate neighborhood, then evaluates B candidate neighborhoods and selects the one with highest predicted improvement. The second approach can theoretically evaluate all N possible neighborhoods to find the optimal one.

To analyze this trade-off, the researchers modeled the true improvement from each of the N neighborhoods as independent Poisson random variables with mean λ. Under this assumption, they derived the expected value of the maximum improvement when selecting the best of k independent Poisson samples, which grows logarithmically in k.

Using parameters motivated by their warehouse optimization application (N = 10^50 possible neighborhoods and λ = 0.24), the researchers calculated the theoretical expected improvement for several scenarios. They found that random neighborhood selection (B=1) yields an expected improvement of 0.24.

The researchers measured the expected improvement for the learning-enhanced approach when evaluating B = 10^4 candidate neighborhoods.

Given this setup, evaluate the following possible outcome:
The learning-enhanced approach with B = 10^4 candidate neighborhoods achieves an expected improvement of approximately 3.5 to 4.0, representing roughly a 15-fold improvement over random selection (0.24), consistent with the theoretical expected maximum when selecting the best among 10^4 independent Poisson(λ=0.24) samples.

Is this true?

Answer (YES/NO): NO